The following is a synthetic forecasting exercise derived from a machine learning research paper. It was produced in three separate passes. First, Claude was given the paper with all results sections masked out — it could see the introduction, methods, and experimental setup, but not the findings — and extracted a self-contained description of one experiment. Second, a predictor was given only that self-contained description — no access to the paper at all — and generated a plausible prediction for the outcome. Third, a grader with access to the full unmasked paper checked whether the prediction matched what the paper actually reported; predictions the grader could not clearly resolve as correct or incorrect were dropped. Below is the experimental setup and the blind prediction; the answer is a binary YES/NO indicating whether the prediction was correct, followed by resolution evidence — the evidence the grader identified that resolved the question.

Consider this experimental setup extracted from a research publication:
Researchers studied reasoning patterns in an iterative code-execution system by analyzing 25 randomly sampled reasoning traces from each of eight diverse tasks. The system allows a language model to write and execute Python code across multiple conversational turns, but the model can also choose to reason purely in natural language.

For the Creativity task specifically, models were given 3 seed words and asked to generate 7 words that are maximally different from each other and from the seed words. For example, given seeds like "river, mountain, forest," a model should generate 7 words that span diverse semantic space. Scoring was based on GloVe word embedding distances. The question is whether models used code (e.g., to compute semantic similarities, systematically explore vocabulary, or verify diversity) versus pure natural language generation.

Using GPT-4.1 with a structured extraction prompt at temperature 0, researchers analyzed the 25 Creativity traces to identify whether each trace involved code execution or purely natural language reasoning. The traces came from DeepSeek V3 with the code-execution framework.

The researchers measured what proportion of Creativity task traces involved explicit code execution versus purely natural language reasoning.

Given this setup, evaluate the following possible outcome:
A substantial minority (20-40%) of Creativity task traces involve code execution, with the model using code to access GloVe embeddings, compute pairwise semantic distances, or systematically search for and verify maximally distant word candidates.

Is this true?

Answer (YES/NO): NO